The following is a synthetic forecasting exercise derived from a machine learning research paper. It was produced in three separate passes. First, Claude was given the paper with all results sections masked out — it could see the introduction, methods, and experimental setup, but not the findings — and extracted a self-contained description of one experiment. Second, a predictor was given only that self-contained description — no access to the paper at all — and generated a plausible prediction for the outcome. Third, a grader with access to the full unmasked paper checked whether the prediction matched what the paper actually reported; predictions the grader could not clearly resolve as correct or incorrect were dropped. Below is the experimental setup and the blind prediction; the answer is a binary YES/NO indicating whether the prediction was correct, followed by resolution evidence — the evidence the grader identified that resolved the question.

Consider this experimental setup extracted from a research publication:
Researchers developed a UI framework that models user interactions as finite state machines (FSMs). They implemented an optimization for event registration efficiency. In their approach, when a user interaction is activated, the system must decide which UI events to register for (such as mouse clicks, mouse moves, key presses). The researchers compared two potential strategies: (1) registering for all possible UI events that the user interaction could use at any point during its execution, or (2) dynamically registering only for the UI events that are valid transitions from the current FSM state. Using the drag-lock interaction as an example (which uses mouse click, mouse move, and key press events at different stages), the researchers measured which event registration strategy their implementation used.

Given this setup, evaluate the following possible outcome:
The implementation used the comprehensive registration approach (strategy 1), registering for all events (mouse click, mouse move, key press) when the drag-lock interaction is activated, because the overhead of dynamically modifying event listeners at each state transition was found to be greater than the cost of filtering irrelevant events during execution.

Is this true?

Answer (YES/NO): NO